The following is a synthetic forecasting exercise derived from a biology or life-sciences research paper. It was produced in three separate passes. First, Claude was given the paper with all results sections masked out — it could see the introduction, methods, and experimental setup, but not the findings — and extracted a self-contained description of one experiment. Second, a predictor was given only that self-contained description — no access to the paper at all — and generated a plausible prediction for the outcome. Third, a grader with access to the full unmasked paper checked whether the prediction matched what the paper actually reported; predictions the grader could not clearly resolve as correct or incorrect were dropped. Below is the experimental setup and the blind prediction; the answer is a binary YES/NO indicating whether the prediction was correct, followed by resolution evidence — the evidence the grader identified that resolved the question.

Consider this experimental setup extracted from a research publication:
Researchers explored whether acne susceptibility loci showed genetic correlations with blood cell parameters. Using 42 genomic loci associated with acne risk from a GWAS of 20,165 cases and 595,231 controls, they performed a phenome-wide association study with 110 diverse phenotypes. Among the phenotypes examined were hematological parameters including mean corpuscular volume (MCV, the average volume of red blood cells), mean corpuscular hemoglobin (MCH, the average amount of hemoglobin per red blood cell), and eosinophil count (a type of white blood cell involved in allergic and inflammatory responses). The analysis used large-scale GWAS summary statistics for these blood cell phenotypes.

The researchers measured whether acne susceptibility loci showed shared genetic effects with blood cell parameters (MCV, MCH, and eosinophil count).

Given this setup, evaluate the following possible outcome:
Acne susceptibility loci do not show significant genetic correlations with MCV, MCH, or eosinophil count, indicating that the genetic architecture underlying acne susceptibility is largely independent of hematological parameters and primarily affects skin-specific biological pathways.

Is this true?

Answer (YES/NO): NO